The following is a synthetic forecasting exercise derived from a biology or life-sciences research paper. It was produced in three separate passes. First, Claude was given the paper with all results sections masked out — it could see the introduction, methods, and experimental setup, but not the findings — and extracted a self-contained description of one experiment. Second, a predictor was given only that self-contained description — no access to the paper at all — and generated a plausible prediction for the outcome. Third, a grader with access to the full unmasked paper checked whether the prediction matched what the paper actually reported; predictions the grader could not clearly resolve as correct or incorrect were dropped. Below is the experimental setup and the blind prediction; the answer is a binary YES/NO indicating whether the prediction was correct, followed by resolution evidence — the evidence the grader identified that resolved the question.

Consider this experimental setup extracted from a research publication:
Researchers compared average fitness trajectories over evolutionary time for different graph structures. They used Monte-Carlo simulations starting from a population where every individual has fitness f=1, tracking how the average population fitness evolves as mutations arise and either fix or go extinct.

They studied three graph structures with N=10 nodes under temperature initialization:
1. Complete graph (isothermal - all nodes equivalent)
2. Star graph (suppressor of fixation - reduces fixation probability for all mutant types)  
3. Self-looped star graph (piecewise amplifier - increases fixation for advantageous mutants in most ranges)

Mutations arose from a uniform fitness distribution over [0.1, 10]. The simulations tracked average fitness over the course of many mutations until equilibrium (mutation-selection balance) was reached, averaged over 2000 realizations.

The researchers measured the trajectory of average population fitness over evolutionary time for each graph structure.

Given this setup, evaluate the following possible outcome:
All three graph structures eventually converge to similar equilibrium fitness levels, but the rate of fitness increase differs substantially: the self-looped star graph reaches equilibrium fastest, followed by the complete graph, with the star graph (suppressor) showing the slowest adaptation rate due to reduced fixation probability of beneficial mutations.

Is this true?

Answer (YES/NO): NO